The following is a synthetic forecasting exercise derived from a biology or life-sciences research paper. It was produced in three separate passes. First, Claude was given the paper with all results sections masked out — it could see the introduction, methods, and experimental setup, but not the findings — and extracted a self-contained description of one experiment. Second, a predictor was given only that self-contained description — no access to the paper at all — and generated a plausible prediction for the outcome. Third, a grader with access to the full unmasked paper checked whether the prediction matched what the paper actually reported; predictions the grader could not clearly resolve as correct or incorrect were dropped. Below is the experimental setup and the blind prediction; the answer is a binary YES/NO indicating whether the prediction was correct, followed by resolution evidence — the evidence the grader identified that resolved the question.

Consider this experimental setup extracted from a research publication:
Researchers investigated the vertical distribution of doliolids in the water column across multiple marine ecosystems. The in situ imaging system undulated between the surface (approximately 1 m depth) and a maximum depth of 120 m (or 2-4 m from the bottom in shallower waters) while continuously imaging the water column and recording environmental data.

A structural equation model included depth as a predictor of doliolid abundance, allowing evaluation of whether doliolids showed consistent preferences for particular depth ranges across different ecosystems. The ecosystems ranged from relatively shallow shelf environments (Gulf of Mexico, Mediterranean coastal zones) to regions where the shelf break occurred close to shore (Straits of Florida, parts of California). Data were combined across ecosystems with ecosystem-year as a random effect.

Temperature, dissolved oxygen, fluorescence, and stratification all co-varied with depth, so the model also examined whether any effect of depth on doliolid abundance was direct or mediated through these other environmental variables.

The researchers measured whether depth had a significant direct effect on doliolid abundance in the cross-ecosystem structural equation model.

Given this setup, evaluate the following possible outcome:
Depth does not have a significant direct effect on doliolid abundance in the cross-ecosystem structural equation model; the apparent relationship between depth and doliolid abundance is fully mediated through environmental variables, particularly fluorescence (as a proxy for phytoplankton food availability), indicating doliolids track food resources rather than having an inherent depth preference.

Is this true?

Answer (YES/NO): NO